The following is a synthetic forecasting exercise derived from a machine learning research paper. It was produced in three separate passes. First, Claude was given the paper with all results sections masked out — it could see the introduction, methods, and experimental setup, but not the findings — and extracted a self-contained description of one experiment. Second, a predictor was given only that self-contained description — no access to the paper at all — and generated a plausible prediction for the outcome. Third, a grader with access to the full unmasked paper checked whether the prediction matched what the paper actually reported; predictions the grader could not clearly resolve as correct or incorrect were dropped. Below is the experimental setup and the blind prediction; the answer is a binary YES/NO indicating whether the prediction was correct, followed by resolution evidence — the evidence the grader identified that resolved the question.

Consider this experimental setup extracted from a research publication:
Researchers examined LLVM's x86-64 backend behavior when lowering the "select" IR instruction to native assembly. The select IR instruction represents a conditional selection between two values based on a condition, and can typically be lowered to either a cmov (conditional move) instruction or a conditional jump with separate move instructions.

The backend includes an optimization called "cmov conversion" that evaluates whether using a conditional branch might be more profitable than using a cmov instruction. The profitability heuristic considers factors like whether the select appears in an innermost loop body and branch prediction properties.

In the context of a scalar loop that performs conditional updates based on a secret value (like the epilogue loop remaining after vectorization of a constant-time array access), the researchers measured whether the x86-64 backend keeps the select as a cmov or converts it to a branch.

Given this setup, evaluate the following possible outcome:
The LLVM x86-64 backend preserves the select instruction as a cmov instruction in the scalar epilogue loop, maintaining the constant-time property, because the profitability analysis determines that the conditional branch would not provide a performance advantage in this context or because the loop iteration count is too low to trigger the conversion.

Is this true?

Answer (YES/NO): NO